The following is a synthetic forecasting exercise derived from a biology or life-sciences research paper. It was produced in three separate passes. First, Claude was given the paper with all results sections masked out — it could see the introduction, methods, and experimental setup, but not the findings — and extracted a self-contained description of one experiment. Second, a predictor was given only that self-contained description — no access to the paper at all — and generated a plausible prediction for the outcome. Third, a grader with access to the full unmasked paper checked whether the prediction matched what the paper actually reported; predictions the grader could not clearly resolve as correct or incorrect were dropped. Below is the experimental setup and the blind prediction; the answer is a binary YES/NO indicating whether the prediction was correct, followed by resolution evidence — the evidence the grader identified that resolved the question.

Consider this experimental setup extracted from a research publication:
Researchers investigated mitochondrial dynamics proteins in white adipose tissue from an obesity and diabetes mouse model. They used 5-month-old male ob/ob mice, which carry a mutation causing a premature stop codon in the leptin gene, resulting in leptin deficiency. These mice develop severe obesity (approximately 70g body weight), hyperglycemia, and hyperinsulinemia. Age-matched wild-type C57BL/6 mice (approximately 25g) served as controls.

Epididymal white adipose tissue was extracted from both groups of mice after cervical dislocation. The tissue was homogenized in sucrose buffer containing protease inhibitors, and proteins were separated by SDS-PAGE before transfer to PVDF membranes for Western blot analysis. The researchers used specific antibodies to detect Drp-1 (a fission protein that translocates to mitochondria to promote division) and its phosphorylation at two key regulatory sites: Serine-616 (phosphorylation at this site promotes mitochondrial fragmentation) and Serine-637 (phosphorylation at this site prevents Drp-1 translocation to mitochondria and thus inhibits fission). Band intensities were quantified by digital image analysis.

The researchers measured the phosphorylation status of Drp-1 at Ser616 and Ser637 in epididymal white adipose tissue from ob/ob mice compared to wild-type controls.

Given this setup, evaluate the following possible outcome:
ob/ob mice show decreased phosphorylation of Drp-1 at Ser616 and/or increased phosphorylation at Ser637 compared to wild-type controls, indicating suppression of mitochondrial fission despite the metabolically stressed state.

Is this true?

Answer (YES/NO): NO